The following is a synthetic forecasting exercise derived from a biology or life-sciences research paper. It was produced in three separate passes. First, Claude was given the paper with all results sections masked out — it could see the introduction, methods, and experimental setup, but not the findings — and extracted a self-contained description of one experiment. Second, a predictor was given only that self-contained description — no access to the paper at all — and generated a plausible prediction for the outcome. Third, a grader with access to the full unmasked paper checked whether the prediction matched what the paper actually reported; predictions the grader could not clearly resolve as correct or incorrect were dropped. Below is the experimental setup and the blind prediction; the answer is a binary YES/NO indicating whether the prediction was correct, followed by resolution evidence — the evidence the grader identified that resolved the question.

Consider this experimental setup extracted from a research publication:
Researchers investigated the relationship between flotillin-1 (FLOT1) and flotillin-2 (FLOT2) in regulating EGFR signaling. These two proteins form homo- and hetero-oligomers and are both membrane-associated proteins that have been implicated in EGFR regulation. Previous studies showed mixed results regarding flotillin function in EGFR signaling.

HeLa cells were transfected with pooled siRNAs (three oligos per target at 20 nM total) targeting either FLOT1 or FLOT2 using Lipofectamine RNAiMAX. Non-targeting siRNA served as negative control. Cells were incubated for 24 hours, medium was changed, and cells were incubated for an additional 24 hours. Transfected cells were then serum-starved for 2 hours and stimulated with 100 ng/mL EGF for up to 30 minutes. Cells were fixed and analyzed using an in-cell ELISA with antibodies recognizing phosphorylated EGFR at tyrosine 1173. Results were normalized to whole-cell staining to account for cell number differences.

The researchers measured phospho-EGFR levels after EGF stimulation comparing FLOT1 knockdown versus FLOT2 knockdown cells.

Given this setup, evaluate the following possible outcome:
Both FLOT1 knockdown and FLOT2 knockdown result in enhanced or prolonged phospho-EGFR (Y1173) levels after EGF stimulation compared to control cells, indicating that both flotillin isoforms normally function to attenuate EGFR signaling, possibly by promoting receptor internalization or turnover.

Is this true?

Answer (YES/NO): YES